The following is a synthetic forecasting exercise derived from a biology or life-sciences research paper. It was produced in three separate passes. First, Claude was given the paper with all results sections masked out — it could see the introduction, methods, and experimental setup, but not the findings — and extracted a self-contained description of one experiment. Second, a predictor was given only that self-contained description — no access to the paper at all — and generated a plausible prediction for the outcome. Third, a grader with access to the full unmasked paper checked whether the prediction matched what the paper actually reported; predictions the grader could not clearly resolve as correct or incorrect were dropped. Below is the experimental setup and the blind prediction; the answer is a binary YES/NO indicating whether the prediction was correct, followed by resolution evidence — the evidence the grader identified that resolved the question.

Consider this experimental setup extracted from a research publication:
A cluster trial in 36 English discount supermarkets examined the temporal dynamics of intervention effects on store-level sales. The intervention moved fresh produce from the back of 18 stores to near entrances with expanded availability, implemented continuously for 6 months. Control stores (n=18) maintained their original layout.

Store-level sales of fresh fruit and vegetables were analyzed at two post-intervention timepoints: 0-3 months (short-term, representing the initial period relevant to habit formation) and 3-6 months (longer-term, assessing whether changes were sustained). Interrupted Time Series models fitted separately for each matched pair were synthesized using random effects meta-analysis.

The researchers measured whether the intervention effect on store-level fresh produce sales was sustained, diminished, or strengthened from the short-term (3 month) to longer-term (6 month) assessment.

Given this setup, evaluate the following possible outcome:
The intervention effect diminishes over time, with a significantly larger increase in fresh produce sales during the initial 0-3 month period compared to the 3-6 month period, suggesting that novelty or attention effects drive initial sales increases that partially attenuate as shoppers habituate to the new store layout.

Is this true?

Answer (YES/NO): NO